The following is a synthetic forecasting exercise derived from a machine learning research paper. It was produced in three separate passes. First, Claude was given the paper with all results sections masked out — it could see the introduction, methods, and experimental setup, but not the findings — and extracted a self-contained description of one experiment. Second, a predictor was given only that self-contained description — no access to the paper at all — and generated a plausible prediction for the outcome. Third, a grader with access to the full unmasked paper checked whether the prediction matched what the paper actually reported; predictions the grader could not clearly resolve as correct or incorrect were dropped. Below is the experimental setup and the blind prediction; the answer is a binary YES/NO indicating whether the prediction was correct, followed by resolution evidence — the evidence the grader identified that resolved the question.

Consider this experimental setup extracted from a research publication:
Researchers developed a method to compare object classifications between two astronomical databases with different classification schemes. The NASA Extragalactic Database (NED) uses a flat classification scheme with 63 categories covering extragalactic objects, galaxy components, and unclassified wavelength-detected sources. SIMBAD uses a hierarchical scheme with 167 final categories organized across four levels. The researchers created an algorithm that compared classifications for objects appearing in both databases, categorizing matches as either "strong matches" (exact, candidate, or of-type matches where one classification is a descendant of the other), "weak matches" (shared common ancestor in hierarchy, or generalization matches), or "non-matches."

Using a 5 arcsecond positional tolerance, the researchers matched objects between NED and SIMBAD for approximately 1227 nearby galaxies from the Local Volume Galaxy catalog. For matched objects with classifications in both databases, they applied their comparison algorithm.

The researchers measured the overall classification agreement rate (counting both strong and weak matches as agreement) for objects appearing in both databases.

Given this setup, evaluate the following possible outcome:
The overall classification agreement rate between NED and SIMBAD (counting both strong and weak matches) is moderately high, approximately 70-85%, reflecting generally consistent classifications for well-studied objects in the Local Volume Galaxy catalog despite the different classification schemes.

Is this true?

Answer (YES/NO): NO